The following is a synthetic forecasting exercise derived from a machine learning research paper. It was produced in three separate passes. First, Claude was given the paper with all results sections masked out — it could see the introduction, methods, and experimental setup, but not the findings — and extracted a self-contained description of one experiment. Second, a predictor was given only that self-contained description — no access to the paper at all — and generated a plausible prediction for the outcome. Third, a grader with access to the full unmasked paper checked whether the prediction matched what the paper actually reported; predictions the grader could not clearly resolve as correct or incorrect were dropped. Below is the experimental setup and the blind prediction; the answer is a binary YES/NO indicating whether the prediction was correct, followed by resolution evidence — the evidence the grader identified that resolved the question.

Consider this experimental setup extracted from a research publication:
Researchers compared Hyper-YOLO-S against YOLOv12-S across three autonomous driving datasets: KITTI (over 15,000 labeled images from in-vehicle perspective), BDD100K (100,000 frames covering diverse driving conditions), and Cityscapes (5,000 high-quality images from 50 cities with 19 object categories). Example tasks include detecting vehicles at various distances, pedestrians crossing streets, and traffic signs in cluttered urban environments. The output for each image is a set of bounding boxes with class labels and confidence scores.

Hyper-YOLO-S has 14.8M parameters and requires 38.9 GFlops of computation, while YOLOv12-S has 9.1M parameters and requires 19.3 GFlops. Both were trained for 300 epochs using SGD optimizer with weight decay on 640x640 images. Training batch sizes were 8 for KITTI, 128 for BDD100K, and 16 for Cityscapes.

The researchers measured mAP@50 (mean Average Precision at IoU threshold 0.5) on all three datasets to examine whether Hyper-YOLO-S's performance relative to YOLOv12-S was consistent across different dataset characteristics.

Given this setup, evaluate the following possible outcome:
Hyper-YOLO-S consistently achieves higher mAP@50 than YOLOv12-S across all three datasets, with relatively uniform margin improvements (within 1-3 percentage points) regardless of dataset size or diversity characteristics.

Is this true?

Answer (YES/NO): NO